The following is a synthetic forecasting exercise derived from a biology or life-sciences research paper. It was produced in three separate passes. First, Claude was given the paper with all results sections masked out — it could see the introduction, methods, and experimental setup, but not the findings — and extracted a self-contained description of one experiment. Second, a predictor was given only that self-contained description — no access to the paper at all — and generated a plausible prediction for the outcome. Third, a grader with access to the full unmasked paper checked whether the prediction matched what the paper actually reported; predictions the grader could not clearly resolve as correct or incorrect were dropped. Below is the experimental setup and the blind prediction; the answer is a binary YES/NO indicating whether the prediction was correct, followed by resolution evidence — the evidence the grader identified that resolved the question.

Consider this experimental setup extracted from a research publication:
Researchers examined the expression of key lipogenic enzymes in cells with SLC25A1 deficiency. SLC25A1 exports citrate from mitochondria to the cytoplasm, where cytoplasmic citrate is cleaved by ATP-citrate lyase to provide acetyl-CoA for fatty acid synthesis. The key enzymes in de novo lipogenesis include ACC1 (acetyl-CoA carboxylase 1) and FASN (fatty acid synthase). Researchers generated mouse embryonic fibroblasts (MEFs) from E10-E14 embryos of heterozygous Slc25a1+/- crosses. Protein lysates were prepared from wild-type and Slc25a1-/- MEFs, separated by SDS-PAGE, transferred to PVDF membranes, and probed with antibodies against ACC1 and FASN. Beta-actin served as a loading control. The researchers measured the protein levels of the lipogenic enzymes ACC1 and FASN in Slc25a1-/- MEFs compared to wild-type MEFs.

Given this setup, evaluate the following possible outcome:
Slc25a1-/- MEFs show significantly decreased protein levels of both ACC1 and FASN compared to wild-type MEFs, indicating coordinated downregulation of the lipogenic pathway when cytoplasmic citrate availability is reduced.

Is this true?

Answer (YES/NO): NO